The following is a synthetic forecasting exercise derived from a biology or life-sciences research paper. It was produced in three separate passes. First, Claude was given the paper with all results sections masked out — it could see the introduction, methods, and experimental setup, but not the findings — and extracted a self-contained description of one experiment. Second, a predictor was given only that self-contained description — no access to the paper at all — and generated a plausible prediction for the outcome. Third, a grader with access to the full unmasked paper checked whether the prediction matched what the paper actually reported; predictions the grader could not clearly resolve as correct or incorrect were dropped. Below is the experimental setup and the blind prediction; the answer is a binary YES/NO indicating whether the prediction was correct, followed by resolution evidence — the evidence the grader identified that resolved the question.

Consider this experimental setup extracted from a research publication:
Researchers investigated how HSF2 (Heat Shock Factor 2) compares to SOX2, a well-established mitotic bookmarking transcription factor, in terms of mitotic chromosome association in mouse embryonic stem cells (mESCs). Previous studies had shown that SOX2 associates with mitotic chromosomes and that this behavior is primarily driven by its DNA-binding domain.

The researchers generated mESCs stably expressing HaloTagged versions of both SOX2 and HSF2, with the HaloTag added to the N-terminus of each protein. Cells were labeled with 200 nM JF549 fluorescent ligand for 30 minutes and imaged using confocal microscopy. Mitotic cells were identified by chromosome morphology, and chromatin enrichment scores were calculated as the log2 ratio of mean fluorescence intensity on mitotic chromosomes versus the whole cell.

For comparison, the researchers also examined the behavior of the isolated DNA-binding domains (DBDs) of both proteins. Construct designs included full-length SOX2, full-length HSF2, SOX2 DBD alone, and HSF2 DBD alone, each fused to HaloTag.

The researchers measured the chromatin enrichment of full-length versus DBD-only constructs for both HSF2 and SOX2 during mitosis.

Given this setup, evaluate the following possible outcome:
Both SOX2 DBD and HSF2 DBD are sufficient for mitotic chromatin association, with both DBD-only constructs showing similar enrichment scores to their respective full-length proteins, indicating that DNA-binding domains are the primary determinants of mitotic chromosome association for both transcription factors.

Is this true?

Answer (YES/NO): NO